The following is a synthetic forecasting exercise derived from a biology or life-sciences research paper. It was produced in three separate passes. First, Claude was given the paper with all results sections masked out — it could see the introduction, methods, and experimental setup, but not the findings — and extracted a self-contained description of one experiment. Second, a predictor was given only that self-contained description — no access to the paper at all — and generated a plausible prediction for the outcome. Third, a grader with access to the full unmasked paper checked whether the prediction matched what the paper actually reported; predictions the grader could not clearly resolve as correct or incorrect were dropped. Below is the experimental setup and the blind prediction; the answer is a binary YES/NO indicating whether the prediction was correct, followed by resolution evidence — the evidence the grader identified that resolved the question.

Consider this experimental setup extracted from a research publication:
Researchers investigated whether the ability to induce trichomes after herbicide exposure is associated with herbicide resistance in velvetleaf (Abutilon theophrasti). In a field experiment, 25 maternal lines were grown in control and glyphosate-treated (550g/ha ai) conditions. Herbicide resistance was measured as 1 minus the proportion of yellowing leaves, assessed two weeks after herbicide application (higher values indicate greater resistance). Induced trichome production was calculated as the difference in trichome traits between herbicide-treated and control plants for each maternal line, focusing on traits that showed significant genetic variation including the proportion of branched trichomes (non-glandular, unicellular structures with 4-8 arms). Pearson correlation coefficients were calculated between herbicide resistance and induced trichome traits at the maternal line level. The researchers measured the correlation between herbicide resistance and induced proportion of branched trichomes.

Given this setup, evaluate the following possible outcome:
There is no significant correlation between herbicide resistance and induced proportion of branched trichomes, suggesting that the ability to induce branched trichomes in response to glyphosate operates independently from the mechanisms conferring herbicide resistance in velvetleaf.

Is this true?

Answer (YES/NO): NO